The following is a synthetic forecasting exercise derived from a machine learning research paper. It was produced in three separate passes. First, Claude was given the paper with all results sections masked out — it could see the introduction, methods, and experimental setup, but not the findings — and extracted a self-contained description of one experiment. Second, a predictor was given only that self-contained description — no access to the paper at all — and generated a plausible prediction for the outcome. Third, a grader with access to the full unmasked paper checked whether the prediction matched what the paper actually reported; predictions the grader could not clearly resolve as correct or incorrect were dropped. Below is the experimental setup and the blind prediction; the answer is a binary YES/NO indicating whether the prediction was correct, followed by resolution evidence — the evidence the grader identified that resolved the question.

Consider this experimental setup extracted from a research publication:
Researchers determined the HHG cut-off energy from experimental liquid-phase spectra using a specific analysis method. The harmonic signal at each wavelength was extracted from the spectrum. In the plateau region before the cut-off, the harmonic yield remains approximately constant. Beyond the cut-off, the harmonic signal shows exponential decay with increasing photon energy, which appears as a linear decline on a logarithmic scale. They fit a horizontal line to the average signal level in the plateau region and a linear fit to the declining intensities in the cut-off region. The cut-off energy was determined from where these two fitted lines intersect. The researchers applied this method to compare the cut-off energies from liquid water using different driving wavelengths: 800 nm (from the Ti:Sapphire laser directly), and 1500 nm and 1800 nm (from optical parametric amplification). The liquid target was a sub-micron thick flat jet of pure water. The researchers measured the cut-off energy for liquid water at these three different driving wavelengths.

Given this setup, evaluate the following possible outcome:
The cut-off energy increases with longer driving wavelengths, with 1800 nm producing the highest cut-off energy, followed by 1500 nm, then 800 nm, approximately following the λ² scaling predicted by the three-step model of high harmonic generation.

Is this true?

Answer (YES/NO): NO